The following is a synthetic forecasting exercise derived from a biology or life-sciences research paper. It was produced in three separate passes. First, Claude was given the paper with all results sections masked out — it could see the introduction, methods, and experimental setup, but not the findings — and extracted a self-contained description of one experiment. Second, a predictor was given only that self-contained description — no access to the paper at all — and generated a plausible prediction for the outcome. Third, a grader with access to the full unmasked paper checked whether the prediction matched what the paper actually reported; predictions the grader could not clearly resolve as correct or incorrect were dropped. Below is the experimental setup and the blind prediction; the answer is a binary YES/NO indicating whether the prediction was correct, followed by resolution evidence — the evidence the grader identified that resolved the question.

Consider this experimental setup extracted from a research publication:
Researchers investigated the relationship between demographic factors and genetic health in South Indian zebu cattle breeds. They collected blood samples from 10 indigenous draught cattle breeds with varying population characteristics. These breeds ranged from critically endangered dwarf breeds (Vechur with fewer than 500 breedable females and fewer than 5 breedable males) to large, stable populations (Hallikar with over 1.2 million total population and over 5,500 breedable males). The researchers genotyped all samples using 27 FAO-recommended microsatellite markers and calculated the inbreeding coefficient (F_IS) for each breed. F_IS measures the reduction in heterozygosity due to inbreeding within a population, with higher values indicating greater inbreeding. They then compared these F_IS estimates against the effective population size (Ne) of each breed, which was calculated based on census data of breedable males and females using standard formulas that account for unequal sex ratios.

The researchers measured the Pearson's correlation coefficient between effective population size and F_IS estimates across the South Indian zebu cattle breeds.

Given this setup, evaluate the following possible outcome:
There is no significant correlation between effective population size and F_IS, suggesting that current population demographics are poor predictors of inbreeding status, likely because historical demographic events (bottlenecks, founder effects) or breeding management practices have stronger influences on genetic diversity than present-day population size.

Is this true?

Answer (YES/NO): NO